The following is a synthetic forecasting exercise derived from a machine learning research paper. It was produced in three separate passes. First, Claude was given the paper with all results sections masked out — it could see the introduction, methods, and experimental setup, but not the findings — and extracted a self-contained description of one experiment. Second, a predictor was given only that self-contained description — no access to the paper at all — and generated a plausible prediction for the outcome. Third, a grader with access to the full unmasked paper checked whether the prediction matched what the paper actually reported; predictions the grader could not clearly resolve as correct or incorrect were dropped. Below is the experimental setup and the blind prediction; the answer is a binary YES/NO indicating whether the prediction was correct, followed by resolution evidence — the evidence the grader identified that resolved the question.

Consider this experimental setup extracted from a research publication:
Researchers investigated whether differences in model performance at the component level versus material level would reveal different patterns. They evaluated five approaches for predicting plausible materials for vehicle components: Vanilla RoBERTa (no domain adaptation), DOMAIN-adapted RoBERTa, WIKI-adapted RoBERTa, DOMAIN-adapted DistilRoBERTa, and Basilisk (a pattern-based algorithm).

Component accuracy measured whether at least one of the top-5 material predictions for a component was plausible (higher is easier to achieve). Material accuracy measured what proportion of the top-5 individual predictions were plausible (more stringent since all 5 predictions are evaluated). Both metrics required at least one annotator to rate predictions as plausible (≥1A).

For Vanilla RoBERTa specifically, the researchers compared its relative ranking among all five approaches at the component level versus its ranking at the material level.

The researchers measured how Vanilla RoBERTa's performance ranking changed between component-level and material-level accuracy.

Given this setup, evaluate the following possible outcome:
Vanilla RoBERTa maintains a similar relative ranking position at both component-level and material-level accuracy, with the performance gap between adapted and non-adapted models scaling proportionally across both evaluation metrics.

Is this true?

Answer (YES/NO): NO